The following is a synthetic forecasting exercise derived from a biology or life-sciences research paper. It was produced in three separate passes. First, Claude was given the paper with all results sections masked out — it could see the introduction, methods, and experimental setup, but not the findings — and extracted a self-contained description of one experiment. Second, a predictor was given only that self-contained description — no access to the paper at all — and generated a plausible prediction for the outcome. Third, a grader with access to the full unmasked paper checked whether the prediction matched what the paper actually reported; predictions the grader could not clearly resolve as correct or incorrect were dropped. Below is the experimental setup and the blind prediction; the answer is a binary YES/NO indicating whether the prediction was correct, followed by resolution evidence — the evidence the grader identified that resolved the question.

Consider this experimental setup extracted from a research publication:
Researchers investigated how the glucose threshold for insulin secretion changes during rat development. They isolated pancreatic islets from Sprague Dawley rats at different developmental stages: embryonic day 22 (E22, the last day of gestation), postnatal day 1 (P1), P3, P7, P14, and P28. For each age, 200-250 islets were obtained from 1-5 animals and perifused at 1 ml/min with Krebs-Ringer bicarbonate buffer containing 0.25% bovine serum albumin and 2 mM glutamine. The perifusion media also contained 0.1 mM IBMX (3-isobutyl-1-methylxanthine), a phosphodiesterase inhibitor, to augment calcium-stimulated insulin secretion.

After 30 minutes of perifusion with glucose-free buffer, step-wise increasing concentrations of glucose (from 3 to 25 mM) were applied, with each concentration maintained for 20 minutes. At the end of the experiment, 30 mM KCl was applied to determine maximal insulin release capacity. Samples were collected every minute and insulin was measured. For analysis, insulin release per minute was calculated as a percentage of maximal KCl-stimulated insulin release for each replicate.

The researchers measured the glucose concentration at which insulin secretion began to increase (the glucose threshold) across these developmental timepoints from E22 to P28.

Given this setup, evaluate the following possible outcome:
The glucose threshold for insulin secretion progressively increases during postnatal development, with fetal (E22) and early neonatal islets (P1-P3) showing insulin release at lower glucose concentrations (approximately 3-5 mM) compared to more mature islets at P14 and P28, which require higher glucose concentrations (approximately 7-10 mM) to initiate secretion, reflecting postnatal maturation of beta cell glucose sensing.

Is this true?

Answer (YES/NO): YES